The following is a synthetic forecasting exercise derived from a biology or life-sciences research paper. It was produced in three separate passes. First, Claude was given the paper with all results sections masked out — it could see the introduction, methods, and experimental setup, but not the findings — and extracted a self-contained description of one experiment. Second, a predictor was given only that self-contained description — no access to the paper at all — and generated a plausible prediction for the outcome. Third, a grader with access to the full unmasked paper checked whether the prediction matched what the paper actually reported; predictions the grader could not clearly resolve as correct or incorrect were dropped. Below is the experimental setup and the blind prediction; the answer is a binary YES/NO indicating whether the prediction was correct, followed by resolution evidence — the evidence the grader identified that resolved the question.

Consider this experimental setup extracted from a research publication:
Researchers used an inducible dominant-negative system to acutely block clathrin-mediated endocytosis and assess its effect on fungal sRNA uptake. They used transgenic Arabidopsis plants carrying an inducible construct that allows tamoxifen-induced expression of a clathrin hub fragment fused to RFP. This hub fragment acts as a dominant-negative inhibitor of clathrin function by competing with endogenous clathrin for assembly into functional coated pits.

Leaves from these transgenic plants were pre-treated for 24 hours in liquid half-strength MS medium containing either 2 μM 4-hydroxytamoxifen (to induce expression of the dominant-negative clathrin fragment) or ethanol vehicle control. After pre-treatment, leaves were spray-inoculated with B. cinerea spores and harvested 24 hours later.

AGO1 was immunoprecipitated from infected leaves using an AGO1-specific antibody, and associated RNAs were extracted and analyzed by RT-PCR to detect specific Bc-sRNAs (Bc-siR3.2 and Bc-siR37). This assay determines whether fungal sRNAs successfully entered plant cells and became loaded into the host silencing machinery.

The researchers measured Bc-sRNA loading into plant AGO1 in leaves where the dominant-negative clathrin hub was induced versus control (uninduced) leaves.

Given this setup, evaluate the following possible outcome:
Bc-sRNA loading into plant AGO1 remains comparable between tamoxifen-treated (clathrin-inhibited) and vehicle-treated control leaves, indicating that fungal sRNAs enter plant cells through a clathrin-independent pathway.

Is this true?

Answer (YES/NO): NO